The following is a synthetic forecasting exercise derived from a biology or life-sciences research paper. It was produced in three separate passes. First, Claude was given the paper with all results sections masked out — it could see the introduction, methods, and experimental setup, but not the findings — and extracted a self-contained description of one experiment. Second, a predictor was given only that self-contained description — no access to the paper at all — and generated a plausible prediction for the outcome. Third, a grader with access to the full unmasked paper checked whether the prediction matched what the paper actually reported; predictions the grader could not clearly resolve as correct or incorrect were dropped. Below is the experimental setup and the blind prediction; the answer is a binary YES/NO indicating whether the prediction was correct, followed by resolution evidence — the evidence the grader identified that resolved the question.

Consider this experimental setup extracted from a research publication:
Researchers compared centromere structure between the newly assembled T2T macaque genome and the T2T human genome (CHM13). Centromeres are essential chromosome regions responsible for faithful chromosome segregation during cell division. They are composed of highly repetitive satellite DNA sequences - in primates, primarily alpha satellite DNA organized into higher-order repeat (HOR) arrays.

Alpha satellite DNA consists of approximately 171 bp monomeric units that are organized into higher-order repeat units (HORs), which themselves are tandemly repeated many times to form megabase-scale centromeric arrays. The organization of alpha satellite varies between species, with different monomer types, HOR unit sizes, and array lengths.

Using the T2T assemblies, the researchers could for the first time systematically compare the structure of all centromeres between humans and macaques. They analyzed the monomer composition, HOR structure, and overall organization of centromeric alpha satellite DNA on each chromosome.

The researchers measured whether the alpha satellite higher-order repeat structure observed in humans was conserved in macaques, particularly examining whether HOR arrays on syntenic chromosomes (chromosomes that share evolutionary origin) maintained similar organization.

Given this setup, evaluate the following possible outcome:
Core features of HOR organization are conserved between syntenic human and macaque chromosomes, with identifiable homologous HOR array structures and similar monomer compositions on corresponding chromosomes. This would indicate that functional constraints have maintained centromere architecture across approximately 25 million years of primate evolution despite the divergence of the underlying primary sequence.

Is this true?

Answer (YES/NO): NO